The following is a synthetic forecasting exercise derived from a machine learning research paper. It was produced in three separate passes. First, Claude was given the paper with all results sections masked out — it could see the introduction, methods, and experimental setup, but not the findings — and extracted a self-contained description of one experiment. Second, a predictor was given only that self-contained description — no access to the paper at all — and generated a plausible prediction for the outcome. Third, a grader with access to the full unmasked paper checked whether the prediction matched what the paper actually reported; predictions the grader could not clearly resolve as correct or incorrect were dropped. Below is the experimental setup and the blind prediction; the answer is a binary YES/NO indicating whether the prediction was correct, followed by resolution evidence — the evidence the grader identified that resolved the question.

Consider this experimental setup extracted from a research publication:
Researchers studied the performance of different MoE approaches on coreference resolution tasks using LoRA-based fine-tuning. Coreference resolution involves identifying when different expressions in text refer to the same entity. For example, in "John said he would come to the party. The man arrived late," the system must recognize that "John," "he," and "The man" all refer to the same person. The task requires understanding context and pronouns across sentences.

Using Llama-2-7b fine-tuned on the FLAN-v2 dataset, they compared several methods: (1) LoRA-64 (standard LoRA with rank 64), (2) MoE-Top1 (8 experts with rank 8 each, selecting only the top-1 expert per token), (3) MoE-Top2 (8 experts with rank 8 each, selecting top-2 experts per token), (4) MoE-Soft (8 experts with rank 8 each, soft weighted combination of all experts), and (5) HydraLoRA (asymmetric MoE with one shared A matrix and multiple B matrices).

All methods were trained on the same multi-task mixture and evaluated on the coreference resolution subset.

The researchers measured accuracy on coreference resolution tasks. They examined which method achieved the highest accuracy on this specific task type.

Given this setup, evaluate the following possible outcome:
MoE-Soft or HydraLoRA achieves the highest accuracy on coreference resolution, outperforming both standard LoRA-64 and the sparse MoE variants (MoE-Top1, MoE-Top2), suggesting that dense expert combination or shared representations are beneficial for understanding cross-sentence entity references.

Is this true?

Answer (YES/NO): YES